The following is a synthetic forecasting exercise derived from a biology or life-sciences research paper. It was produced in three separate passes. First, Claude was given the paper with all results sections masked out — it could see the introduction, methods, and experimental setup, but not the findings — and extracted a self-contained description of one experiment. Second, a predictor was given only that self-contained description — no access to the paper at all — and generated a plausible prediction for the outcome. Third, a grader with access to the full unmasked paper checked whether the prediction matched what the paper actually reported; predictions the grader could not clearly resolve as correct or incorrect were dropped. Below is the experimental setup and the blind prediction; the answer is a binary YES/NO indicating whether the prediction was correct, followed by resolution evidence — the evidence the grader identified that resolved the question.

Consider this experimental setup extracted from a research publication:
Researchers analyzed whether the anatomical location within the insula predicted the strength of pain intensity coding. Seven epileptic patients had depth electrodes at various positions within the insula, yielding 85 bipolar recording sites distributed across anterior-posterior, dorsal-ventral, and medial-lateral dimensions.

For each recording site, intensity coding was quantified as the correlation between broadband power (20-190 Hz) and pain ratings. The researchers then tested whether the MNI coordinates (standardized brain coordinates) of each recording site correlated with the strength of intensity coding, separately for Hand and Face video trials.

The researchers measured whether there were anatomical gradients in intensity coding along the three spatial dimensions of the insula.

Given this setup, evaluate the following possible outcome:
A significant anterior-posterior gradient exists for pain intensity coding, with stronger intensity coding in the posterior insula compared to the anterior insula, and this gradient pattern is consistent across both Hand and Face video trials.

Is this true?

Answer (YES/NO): NO